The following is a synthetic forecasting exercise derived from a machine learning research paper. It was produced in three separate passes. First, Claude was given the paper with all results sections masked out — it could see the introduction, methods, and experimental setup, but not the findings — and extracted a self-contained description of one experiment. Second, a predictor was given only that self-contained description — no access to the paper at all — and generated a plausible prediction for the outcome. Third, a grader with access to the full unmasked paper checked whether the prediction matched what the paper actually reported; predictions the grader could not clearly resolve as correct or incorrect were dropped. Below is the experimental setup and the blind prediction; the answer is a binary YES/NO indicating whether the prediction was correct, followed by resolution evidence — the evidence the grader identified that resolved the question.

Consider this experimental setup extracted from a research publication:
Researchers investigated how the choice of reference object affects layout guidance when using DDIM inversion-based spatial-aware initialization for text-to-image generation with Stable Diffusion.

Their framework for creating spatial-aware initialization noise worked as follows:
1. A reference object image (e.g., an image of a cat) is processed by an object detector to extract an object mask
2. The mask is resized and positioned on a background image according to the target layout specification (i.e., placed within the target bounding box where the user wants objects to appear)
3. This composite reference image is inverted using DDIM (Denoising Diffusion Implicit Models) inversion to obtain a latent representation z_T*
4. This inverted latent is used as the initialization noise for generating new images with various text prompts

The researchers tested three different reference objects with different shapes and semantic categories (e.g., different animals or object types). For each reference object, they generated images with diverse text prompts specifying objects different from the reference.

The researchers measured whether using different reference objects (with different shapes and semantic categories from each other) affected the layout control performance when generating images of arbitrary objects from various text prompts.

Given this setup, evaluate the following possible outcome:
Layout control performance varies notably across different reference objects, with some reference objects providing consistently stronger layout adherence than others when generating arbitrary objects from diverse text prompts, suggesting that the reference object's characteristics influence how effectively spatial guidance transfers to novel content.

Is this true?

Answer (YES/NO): NO